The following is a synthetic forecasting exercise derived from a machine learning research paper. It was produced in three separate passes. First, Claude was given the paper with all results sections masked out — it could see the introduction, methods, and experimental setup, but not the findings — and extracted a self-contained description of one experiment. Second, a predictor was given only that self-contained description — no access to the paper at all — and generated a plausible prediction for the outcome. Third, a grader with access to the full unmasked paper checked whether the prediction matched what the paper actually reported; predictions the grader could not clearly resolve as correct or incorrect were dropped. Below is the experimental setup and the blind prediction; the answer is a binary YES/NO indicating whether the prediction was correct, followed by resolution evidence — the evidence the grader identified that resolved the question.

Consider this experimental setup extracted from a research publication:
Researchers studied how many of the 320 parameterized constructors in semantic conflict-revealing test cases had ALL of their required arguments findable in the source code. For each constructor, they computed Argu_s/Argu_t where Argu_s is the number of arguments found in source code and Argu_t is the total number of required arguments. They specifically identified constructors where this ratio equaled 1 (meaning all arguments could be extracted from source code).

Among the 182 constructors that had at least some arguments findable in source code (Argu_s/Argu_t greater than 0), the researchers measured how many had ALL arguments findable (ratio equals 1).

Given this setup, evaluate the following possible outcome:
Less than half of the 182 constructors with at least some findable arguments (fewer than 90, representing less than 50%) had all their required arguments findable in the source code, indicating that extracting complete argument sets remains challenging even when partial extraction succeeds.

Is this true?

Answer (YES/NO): NO